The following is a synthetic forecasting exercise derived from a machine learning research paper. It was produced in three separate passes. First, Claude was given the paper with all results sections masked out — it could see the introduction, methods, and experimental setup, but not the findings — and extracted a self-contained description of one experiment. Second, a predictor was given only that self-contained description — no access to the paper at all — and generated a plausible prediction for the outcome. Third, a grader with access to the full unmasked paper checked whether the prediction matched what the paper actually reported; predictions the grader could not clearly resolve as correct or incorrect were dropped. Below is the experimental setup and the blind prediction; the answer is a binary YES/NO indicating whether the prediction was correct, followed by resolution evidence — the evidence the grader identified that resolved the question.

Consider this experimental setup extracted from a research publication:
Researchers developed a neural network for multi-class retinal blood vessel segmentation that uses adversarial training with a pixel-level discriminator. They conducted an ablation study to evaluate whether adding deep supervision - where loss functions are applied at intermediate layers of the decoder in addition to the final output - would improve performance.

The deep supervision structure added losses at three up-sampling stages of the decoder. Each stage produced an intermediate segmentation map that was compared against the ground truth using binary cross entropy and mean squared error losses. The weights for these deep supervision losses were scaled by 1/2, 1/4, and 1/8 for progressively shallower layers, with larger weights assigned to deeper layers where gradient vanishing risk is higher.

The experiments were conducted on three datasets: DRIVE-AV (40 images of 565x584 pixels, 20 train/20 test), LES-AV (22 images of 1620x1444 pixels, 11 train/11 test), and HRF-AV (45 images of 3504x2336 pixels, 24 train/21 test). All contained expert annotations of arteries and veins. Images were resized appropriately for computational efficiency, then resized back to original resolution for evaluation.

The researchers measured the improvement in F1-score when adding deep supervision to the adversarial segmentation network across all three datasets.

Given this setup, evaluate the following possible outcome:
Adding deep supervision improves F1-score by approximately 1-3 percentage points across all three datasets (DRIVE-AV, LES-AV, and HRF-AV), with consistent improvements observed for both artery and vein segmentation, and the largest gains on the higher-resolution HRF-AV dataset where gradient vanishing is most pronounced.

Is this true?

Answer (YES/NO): NO